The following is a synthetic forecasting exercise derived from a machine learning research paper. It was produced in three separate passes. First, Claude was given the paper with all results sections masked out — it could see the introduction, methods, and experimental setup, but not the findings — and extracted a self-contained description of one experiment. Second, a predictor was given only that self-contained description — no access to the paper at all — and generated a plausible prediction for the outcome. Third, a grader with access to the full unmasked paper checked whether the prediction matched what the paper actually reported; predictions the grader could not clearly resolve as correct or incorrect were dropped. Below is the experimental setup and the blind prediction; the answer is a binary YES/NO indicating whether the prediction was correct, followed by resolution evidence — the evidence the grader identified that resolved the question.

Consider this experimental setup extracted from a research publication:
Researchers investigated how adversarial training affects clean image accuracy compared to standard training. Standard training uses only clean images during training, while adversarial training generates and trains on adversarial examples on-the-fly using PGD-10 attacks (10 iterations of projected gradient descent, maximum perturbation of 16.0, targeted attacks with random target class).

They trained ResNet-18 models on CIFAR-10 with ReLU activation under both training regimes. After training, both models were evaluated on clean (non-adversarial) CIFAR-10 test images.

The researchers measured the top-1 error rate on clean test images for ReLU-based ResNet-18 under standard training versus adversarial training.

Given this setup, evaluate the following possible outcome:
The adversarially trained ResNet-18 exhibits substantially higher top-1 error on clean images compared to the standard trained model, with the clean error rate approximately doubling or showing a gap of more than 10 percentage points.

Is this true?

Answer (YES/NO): YES